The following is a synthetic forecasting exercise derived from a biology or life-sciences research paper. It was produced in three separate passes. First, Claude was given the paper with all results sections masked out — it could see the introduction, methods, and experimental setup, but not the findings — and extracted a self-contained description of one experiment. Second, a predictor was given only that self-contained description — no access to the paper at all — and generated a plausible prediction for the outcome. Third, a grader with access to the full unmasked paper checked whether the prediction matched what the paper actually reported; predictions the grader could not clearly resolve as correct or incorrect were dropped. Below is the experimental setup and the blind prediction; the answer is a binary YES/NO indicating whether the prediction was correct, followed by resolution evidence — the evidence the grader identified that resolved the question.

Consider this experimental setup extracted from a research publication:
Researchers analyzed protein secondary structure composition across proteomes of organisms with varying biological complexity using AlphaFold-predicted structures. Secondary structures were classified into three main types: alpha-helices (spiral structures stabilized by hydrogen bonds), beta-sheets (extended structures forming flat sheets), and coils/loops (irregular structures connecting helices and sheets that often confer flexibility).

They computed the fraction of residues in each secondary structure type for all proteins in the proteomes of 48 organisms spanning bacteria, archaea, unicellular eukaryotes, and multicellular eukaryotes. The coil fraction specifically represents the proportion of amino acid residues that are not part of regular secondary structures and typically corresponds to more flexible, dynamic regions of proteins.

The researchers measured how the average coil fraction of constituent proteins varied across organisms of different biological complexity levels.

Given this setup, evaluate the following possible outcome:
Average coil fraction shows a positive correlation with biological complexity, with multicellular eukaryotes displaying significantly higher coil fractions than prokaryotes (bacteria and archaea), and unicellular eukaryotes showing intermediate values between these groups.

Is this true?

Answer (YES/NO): YES